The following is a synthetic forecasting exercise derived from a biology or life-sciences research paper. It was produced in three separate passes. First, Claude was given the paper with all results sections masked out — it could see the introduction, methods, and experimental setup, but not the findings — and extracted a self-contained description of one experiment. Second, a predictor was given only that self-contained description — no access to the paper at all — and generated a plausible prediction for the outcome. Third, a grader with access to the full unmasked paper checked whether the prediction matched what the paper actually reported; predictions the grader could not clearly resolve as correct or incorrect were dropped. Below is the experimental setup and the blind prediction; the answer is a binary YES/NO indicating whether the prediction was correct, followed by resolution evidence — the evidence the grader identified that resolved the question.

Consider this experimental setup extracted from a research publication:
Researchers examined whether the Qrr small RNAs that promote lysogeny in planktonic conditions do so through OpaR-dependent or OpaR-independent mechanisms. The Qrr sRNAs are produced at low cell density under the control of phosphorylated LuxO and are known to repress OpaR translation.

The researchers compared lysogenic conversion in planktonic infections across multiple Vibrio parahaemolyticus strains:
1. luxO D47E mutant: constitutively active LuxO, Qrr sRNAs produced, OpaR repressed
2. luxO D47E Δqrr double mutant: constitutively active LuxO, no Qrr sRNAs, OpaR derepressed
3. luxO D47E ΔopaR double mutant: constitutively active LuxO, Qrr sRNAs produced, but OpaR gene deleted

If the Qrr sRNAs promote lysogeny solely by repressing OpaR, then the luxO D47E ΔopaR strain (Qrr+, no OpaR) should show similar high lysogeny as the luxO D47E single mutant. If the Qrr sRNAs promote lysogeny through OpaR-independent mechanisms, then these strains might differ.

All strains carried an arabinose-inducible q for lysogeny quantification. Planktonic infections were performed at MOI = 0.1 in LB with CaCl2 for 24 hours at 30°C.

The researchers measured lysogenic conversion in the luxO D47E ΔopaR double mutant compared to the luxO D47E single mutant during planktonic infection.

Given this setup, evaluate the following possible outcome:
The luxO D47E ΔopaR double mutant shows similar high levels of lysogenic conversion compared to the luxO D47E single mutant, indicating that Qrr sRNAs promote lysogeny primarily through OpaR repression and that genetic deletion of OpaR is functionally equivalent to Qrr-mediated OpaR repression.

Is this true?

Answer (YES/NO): NO